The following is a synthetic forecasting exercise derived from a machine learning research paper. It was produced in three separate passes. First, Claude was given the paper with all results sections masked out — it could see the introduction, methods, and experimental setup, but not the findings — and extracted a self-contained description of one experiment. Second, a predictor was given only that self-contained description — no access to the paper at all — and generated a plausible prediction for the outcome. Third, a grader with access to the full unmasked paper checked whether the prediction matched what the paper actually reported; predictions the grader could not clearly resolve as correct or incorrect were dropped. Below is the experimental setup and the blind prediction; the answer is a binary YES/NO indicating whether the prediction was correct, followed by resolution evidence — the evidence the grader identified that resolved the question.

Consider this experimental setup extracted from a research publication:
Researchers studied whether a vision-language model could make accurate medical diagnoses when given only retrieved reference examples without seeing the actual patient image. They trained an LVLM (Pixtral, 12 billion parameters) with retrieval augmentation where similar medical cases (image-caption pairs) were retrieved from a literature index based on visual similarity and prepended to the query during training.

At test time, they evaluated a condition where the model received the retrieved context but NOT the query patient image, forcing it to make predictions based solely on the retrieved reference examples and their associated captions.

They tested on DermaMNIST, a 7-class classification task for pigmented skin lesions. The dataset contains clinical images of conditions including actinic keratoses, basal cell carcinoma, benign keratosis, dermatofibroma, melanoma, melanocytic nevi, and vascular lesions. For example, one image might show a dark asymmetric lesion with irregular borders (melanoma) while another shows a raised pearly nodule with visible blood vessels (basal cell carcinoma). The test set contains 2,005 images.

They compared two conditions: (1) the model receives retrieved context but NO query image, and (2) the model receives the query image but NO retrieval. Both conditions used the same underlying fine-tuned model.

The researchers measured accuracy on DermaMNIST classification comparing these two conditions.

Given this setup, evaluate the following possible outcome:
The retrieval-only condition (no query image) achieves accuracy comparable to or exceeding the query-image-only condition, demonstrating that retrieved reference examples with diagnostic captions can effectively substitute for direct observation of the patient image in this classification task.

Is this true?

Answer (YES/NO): NO